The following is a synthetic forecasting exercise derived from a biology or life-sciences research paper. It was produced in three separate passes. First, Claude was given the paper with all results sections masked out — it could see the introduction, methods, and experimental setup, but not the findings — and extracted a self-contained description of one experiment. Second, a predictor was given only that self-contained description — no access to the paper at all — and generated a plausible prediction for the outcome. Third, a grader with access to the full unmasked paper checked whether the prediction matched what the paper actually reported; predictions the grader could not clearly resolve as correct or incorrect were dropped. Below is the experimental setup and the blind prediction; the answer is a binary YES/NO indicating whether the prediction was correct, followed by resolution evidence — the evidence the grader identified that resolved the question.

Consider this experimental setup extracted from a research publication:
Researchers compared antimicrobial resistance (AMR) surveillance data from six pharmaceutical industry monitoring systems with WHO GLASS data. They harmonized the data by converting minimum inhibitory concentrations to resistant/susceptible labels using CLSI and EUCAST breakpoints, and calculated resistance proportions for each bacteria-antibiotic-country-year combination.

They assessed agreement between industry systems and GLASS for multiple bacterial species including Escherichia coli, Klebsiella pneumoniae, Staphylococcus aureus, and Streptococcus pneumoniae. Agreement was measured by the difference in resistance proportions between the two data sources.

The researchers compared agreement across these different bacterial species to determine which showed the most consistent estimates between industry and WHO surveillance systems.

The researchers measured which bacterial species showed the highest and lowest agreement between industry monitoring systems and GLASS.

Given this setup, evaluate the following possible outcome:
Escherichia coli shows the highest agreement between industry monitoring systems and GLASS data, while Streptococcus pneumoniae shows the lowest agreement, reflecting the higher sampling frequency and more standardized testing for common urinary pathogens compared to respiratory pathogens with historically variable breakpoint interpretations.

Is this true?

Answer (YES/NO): NO